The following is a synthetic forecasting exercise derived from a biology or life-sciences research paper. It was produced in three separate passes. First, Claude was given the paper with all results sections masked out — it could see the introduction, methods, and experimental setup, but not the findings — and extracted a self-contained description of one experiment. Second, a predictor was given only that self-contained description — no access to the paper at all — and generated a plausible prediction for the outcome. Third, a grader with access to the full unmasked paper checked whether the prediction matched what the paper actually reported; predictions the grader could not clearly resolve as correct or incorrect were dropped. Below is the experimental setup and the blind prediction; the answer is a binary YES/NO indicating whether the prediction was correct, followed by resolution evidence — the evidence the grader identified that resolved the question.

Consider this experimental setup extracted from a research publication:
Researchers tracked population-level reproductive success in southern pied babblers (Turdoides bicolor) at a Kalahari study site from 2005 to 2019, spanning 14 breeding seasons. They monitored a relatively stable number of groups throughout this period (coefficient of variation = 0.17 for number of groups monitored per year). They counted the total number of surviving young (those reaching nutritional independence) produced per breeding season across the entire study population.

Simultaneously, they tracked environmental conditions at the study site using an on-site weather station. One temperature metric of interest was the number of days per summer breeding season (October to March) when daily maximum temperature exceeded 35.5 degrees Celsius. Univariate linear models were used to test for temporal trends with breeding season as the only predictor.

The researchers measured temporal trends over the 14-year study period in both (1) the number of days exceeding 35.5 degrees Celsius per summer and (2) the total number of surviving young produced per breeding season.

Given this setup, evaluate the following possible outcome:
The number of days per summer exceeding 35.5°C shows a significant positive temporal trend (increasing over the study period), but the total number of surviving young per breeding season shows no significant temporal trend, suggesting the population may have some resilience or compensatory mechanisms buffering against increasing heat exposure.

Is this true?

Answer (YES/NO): NO